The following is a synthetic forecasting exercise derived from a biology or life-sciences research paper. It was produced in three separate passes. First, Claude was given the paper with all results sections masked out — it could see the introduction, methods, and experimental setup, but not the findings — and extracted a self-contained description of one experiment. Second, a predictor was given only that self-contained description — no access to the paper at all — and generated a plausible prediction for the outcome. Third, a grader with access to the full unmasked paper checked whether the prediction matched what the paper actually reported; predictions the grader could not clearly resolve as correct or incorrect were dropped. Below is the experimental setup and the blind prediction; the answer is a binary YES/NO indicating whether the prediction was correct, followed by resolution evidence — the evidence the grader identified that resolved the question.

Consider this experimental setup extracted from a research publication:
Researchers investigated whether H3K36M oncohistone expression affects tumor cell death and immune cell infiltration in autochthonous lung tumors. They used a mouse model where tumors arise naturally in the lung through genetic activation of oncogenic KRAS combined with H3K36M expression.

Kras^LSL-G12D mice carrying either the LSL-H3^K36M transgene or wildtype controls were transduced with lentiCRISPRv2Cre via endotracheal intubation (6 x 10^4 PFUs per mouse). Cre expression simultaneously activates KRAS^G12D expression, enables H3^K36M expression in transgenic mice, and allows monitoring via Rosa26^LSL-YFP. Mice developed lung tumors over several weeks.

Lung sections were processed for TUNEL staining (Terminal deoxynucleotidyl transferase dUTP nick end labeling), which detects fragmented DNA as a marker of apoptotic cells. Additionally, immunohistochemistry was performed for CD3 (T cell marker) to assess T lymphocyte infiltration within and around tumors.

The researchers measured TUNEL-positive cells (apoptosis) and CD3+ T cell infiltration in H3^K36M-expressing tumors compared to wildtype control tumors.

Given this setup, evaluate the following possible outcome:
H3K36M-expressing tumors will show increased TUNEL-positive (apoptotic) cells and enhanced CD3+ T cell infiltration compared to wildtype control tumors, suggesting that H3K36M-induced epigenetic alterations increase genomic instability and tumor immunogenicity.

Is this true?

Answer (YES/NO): YES